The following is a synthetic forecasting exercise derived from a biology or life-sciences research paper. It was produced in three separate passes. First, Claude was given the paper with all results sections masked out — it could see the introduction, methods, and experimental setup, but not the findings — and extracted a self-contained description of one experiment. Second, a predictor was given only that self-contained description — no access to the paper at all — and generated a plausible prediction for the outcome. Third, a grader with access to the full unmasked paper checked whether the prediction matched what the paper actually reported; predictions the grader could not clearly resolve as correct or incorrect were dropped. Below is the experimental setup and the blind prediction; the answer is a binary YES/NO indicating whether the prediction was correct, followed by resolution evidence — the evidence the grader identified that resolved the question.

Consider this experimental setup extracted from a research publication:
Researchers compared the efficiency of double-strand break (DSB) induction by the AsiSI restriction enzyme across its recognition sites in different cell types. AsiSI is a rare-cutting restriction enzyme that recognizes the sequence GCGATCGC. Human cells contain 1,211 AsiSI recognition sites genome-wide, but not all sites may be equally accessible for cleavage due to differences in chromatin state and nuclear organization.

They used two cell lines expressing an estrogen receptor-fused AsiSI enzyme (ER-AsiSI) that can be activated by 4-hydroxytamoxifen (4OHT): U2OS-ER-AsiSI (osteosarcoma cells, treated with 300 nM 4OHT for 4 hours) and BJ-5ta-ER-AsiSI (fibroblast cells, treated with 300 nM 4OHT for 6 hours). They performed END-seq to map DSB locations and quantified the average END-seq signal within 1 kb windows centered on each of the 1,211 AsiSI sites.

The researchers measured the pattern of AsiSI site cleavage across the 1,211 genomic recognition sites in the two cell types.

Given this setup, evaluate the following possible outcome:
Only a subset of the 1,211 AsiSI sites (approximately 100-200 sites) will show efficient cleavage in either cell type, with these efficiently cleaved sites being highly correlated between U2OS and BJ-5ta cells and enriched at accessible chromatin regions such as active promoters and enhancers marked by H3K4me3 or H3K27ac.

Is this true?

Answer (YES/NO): NO